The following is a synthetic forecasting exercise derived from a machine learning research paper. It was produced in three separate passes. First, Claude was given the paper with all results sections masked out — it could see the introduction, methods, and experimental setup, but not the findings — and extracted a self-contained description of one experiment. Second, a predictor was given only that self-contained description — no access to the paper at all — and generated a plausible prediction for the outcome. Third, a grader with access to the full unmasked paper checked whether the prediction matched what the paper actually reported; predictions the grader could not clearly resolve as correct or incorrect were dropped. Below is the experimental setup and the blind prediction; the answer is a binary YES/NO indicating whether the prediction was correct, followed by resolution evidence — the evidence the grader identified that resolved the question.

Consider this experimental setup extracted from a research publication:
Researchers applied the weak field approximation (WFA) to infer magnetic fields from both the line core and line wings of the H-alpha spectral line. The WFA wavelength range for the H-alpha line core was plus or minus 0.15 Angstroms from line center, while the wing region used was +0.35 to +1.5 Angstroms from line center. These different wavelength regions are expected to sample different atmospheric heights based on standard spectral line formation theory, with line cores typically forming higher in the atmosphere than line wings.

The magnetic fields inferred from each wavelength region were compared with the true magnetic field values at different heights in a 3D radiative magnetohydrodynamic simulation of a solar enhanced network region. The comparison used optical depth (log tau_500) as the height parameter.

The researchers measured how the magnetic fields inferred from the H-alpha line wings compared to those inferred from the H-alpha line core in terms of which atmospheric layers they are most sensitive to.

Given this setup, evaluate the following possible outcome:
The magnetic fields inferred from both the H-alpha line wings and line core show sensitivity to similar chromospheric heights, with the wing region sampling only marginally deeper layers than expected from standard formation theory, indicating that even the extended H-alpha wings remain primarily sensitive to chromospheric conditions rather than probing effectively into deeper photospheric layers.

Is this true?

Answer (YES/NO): NO